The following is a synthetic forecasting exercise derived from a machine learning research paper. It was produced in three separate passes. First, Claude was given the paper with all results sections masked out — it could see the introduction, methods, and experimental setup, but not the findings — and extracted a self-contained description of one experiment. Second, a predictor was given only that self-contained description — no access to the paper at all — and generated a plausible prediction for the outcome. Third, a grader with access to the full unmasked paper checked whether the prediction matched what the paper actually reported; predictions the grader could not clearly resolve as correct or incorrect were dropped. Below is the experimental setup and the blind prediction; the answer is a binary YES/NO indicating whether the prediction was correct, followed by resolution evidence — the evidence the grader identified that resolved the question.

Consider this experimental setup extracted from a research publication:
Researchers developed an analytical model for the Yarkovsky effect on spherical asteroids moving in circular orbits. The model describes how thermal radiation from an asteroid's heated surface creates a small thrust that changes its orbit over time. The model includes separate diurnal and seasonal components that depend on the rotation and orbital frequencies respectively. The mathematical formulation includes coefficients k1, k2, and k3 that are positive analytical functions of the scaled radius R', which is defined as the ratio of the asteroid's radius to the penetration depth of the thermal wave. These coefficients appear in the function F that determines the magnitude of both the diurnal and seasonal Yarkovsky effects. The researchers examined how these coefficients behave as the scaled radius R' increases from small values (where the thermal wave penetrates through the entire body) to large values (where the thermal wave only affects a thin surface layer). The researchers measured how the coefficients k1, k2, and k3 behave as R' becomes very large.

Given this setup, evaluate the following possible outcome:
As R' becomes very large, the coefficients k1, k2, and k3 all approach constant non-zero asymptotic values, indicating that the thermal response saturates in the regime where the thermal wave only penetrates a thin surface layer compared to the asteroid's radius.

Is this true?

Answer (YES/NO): YES